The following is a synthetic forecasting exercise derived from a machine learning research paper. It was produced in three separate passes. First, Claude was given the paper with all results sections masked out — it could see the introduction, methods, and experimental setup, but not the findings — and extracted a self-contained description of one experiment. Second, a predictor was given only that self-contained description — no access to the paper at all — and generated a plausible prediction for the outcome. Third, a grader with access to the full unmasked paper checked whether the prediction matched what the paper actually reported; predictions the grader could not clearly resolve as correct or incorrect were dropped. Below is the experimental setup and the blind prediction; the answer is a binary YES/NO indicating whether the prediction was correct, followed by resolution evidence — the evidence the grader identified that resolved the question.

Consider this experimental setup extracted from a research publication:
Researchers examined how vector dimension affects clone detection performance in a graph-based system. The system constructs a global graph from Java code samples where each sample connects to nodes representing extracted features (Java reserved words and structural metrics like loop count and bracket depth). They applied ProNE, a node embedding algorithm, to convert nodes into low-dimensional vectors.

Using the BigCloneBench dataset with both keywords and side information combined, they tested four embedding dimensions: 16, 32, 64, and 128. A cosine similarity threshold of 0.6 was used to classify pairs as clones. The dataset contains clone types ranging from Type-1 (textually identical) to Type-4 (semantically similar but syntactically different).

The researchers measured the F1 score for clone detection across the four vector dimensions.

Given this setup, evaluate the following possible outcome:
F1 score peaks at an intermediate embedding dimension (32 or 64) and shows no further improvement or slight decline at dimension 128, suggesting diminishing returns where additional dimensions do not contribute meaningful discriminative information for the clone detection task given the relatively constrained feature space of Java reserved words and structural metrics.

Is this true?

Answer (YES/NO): YES